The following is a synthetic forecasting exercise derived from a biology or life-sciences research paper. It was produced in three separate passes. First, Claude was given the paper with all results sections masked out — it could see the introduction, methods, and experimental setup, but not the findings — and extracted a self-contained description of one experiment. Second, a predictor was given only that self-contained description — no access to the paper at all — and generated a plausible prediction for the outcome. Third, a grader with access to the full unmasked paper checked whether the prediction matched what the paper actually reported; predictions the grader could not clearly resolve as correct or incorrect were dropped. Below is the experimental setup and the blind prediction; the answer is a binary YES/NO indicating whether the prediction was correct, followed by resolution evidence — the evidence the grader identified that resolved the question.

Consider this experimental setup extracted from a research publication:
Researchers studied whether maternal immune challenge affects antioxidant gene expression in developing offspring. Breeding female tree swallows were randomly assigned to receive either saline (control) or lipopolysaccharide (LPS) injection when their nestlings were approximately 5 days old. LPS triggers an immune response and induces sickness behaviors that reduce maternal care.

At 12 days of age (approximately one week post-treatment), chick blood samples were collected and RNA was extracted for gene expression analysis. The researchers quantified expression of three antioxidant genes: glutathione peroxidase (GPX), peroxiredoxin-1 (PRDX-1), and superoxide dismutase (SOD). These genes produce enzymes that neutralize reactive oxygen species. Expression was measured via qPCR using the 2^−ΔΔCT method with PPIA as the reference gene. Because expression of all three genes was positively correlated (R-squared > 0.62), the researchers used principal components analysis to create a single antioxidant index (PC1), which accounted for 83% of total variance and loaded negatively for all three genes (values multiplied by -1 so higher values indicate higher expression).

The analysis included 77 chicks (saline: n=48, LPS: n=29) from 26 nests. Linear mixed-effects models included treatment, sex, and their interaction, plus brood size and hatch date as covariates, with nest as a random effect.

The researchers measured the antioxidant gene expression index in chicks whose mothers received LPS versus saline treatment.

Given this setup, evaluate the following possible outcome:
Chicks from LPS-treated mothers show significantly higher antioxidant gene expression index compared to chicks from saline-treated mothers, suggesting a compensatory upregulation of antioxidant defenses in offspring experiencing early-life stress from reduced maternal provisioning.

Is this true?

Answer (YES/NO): NO